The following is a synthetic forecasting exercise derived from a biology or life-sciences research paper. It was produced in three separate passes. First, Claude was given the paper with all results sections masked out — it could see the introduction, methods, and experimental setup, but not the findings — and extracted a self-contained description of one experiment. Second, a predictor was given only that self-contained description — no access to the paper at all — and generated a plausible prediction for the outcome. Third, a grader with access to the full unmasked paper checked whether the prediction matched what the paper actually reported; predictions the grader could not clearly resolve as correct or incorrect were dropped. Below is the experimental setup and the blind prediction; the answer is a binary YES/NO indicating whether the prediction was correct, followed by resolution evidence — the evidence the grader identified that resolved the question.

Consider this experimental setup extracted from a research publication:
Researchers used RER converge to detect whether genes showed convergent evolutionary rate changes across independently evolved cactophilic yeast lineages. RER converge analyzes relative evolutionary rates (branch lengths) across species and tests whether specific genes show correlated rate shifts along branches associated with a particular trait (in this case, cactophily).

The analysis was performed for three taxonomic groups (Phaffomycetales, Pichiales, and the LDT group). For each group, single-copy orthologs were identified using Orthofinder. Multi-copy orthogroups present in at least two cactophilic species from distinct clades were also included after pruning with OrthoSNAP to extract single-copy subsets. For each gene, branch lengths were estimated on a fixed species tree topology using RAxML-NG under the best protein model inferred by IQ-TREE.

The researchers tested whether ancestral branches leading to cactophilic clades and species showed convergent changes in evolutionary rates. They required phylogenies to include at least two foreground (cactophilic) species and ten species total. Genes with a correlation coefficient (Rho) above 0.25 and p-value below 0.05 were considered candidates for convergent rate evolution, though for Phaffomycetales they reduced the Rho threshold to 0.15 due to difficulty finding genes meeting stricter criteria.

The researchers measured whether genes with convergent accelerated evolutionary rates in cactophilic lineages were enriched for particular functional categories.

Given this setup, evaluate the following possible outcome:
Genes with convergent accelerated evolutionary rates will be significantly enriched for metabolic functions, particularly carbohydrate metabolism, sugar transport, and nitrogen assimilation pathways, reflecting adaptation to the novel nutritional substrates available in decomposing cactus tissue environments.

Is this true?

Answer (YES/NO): NO